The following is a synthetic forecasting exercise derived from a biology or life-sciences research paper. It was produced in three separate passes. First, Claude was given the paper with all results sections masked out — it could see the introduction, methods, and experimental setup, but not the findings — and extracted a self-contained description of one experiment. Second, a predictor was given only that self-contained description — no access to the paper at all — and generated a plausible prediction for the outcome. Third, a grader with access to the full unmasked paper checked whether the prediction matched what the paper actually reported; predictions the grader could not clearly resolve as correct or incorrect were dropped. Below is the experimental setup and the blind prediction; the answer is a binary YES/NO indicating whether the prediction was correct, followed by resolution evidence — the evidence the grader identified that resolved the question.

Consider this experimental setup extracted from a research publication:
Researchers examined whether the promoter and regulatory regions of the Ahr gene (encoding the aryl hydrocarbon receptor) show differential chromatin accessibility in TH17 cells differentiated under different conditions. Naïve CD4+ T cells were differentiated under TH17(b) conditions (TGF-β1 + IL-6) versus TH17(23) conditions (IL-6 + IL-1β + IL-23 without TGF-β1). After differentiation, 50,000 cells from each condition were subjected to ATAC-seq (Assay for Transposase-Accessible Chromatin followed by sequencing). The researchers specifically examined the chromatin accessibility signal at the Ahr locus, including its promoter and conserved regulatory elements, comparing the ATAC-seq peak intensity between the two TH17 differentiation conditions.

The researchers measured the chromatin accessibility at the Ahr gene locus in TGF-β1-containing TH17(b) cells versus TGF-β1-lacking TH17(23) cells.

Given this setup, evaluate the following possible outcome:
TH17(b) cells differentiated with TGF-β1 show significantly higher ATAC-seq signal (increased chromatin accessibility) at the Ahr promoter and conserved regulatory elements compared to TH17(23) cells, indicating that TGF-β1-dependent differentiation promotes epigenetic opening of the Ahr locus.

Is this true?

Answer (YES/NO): YES